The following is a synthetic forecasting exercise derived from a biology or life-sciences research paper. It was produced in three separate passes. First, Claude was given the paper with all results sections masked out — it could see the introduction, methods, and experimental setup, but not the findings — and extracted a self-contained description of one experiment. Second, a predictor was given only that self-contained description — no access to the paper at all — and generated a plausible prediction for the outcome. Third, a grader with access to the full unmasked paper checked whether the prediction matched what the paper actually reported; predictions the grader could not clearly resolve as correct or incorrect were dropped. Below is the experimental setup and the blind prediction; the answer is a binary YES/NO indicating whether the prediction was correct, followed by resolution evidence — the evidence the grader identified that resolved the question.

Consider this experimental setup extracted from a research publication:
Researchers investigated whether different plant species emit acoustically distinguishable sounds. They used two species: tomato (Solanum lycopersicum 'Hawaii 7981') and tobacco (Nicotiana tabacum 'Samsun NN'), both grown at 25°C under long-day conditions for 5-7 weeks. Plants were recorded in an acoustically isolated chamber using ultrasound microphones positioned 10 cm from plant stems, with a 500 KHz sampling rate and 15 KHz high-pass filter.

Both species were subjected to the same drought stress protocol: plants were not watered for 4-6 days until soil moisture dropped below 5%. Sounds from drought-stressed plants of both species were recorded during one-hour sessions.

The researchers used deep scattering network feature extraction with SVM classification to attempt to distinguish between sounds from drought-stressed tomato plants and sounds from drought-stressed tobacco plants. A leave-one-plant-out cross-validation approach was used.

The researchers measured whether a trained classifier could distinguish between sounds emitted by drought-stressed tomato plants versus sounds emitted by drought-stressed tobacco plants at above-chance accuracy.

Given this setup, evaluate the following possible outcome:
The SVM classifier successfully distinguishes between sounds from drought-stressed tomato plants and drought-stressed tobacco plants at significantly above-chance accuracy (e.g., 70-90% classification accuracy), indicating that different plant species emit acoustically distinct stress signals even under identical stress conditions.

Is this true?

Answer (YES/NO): YES